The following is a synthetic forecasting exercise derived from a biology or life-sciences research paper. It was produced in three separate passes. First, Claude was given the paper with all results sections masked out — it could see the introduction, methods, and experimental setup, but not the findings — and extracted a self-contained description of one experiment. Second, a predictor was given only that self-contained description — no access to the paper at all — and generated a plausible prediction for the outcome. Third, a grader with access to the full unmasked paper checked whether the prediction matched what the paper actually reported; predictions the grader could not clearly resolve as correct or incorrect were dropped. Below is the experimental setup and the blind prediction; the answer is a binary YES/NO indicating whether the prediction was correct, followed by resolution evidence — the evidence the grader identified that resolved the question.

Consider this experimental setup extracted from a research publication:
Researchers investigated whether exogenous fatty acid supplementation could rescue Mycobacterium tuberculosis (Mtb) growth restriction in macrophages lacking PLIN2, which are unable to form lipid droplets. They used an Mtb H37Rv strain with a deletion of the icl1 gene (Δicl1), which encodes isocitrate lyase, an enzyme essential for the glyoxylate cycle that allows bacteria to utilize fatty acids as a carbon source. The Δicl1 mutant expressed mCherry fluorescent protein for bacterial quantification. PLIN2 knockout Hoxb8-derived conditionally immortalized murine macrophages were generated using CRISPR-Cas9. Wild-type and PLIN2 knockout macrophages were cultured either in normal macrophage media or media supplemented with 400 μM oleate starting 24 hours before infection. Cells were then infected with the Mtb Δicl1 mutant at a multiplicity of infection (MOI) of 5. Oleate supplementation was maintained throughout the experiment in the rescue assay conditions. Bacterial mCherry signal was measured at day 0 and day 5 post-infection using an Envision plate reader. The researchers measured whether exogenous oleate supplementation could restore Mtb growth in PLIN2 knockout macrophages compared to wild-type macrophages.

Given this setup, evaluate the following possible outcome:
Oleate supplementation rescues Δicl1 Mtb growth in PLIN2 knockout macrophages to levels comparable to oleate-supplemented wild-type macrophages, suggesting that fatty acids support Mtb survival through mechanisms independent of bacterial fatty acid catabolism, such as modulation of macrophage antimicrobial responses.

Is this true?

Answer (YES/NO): NO